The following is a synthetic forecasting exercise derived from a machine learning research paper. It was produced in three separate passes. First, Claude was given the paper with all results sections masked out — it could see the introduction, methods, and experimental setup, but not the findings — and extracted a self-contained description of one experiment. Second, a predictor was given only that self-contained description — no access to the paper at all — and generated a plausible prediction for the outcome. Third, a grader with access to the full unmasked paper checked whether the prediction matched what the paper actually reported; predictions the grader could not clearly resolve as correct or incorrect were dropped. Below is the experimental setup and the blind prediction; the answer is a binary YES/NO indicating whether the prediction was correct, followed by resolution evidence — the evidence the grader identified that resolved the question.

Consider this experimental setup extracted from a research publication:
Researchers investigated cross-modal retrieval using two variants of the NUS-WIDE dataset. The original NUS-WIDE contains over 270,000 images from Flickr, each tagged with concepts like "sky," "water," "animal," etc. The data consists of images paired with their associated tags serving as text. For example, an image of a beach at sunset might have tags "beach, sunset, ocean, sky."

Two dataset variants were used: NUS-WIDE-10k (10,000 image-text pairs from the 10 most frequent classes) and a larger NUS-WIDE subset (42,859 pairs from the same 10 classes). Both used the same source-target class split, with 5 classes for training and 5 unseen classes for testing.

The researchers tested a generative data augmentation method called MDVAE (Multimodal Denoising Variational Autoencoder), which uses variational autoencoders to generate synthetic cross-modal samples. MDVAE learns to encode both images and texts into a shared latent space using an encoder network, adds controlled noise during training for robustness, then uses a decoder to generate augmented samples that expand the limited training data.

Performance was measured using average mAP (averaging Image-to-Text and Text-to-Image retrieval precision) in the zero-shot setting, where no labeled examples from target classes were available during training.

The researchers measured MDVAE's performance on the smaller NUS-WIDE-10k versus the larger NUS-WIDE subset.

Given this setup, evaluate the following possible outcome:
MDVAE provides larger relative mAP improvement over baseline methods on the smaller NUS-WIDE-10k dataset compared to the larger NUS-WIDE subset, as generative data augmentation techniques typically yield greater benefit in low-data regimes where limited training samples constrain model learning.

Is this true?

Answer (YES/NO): YES